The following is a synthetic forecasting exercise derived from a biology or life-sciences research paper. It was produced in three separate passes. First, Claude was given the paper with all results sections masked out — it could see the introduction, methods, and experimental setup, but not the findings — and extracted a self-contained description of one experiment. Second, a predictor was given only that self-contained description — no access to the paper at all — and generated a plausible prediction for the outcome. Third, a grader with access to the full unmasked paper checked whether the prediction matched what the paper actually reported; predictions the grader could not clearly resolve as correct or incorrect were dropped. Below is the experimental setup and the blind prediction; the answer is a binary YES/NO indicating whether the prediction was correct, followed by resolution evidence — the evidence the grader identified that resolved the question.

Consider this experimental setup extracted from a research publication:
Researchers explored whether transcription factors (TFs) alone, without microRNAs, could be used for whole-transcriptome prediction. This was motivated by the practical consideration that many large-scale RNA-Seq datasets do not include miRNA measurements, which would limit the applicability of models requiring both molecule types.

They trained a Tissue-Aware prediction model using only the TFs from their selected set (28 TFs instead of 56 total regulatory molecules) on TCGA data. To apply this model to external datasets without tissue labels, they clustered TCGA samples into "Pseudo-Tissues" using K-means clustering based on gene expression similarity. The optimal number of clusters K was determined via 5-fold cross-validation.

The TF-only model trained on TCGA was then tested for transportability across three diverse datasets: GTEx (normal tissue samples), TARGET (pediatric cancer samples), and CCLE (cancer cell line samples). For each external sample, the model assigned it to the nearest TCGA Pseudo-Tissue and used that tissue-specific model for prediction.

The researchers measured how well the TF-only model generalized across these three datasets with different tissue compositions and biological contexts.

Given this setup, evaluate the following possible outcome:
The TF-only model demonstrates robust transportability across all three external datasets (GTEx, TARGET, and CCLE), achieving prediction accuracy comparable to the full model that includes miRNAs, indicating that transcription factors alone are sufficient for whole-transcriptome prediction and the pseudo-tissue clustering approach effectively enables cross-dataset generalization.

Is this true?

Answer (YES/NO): NO